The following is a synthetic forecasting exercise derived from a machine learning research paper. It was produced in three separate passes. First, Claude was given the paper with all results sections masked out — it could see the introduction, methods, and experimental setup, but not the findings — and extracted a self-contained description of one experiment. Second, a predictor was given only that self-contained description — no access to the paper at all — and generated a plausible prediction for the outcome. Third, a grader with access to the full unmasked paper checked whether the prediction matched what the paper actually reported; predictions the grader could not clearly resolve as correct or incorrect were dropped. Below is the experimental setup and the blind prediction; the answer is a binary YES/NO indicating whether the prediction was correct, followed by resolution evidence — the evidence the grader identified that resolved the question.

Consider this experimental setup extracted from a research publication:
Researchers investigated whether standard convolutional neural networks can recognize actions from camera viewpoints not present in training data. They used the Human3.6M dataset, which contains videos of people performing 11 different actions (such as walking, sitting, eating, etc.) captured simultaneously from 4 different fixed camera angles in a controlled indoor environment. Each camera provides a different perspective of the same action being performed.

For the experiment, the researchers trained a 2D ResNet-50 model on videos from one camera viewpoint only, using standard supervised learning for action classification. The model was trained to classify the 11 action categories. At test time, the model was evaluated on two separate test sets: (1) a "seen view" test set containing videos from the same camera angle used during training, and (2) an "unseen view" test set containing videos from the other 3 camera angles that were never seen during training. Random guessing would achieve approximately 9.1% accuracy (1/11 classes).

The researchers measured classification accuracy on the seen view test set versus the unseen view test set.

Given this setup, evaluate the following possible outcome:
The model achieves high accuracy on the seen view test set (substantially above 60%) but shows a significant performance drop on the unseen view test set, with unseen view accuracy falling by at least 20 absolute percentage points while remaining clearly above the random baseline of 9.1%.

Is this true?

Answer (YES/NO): NO